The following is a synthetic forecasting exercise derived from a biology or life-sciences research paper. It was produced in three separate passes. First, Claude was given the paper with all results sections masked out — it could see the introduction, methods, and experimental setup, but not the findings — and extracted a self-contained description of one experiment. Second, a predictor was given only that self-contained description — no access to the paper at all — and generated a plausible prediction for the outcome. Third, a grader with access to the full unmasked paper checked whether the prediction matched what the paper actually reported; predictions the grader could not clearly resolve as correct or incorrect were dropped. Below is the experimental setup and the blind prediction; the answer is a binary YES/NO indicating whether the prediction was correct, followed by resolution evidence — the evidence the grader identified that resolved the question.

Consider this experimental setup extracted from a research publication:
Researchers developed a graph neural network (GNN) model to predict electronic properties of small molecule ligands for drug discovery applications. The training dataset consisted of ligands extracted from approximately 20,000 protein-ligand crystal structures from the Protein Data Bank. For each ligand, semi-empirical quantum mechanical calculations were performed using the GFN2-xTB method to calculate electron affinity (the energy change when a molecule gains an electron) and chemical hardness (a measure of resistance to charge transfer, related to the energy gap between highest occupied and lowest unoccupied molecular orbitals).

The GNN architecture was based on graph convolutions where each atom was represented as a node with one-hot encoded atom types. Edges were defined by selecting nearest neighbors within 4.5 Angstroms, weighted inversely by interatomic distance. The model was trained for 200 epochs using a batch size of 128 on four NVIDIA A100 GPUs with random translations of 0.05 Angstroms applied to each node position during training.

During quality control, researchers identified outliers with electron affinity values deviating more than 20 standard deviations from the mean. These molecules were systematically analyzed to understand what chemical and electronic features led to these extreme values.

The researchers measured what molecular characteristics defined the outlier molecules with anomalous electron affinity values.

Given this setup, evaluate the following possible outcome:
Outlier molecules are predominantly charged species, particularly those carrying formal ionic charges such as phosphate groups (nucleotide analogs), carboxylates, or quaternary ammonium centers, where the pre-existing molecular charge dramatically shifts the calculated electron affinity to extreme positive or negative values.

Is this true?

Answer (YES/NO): NO